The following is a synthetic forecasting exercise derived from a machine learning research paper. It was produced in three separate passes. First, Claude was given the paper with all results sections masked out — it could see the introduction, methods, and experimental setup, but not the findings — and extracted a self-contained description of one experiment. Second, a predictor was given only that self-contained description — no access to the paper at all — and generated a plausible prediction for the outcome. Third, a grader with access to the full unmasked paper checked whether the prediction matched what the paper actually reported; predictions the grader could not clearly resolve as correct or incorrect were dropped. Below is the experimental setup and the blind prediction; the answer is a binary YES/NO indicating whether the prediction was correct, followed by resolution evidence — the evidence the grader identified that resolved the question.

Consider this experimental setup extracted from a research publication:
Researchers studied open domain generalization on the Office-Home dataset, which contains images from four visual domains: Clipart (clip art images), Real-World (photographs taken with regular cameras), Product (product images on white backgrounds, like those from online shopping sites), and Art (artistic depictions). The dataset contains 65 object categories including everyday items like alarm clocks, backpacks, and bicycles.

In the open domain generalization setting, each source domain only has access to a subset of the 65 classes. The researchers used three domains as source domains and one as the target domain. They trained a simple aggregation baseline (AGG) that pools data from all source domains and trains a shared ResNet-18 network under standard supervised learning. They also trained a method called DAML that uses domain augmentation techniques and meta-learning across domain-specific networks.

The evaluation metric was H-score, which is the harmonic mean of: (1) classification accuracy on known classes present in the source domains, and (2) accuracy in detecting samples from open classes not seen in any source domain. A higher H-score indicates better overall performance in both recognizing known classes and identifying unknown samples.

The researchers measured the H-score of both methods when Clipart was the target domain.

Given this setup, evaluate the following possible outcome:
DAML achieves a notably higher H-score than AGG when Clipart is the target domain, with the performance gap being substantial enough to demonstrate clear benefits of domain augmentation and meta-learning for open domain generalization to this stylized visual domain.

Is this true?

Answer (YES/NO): NO